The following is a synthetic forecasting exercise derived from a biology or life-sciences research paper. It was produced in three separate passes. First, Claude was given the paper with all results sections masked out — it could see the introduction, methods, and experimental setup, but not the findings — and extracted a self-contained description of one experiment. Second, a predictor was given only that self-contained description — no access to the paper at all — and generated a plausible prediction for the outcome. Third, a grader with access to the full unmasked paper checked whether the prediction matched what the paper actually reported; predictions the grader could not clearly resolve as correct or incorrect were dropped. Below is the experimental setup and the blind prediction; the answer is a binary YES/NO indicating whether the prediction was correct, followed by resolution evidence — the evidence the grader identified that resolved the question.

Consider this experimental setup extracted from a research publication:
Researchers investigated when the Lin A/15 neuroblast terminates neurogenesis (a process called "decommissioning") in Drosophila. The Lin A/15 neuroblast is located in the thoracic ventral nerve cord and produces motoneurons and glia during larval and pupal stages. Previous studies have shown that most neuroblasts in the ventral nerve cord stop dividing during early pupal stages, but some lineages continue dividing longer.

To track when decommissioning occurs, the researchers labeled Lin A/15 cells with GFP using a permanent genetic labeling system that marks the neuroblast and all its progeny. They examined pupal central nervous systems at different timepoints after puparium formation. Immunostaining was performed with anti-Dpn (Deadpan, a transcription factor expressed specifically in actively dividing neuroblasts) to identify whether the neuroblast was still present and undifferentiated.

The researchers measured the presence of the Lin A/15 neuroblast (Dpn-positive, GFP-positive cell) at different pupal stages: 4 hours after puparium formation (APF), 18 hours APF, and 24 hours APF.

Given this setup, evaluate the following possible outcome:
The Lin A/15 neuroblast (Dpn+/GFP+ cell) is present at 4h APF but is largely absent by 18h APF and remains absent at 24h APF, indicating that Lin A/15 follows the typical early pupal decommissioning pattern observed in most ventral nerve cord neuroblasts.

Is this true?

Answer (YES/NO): NO